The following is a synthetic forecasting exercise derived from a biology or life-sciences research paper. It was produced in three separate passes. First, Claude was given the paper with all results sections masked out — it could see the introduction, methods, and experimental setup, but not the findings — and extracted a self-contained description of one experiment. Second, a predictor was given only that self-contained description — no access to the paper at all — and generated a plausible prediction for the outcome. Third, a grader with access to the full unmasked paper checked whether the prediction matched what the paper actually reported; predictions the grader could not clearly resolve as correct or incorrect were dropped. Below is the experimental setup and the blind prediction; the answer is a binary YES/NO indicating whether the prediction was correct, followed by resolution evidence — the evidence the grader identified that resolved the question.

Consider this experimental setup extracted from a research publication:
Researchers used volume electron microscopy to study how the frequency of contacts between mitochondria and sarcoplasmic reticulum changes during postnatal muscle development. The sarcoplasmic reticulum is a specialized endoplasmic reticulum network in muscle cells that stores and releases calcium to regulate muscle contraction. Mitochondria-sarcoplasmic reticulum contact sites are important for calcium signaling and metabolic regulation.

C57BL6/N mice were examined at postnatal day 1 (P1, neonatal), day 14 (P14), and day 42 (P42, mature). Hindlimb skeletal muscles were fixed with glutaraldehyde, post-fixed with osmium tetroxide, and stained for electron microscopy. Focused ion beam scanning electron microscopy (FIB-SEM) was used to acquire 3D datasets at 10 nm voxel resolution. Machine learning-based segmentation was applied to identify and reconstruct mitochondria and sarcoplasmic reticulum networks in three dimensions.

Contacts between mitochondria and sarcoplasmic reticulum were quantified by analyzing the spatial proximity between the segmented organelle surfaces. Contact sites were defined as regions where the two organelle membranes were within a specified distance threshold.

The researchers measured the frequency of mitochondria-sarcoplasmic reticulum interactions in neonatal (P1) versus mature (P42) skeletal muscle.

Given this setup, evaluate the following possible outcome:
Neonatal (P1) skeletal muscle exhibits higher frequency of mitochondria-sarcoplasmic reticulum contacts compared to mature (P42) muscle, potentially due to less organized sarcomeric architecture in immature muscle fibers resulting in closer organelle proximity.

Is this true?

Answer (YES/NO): YES